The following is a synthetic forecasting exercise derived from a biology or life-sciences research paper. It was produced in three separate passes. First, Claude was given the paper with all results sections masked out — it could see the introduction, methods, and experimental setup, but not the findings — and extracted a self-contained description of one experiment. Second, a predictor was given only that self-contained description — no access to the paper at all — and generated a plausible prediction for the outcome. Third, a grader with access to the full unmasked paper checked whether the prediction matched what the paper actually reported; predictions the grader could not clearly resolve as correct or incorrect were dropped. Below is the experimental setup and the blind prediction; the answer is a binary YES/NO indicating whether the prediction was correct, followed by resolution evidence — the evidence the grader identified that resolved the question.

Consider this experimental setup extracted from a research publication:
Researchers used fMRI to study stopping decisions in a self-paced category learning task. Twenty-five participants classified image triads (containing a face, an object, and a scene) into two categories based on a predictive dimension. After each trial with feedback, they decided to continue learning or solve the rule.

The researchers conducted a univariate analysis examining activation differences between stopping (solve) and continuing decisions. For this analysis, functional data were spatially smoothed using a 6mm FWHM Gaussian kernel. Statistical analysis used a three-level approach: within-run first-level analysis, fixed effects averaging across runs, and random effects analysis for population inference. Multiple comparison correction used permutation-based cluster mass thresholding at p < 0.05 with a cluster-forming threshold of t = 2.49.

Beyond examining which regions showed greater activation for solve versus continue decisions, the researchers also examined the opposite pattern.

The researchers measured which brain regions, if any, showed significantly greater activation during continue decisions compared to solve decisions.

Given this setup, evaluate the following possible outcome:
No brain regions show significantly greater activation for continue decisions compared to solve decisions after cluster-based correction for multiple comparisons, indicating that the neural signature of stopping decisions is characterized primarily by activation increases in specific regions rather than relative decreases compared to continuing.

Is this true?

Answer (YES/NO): YES